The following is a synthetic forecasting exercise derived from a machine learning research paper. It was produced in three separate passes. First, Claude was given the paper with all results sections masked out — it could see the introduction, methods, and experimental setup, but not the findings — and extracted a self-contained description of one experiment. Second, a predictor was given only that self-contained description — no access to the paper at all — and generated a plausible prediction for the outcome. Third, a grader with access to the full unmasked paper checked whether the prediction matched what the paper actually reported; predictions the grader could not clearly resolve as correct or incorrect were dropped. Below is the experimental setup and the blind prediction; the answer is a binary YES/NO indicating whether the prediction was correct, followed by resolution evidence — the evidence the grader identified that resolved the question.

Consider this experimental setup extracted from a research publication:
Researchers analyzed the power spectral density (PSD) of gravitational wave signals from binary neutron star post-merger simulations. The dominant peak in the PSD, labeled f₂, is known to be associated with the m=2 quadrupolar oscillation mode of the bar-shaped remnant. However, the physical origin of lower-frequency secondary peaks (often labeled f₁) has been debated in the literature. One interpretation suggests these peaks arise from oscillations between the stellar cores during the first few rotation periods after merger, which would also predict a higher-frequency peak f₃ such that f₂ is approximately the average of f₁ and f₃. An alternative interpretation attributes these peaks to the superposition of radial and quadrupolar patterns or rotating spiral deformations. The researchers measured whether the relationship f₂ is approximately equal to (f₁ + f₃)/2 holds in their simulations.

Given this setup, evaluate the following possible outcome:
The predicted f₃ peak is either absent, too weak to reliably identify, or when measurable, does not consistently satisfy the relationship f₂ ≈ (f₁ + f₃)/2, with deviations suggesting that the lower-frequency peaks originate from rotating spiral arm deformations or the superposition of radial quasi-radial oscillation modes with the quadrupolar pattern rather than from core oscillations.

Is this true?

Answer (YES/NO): NO